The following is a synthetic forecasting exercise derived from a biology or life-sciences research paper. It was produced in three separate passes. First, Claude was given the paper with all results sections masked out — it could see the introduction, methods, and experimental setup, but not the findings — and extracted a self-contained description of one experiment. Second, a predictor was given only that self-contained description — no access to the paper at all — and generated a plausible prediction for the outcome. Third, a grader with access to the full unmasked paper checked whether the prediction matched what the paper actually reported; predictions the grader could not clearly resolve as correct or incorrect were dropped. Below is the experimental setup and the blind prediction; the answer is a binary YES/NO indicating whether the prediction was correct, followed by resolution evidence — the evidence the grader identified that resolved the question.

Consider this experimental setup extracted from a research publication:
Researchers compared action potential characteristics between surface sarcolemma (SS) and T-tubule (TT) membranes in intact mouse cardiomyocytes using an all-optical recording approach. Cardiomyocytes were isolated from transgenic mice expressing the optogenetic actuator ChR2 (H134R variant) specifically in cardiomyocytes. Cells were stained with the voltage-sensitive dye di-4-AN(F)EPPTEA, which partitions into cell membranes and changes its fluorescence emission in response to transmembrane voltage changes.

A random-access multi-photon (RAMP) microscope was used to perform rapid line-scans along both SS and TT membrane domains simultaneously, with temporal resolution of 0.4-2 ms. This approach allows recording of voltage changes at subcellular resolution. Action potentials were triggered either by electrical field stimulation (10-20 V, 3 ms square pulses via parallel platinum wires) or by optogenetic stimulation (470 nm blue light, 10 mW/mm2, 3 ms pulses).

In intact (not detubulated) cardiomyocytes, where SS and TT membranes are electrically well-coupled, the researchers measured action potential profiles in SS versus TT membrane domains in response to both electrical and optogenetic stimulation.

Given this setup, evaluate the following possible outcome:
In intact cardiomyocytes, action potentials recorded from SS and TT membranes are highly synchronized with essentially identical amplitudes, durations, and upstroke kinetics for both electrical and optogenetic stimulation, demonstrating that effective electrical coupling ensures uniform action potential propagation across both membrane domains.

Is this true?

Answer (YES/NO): YES